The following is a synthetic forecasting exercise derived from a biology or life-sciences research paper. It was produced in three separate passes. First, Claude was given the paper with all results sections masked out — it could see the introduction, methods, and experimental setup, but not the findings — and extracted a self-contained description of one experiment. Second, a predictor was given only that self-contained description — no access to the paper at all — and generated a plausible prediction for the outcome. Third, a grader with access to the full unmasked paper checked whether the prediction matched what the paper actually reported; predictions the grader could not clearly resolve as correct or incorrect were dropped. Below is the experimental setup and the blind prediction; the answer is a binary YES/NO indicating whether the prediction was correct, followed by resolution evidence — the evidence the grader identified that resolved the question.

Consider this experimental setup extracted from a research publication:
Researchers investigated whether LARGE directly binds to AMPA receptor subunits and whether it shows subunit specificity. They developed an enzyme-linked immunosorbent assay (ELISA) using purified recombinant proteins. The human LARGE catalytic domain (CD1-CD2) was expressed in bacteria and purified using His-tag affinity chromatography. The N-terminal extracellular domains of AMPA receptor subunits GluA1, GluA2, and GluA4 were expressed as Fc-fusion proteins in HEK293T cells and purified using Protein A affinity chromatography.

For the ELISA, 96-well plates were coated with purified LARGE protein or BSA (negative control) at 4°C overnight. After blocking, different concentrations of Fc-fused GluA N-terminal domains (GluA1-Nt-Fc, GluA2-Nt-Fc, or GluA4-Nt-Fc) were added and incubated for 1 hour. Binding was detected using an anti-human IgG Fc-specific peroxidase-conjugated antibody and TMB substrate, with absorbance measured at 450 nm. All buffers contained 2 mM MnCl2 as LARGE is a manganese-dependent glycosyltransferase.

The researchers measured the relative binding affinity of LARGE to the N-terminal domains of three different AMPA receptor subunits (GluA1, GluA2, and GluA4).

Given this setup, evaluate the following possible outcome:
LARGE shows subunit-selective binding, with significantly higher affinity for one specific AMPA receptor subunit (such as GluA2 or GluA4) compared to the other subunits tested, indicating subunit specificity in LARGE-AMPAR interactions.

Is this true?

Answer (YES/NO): NO